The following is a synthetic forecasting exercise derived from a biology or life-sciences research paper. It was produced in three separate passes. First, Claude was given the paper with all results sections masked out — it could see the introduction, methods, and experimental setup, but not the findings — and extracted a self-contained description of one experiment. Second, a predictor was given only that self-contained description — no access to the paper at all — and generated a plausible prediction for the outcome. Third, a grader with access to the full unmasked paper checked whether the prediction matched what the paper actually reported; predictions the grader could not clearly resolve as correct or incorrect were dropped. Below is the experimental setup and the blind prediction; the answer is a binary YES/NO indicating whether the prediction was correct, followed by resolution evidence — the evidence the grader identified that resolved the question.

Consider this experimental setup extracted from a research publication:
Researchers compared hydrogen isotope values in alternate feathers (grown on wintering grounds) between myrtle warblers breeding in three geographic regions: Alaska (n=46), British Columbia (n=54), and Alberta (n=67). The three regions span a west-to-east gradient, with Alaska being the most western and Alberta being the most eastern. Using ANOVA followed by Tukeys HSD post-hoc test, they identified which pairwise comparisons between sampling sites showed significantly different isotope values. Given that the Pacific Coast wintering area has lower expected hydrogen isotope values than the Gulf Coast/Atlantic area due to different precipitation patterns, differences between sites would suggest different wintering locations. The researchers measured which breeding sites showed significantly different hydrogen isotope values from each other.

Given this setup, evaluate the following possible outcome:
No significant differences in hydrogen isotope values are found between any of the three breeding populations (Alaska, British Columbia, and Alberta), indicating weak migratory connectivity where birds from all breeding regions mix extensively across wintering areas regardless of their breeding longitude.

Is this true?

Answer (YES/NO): NO